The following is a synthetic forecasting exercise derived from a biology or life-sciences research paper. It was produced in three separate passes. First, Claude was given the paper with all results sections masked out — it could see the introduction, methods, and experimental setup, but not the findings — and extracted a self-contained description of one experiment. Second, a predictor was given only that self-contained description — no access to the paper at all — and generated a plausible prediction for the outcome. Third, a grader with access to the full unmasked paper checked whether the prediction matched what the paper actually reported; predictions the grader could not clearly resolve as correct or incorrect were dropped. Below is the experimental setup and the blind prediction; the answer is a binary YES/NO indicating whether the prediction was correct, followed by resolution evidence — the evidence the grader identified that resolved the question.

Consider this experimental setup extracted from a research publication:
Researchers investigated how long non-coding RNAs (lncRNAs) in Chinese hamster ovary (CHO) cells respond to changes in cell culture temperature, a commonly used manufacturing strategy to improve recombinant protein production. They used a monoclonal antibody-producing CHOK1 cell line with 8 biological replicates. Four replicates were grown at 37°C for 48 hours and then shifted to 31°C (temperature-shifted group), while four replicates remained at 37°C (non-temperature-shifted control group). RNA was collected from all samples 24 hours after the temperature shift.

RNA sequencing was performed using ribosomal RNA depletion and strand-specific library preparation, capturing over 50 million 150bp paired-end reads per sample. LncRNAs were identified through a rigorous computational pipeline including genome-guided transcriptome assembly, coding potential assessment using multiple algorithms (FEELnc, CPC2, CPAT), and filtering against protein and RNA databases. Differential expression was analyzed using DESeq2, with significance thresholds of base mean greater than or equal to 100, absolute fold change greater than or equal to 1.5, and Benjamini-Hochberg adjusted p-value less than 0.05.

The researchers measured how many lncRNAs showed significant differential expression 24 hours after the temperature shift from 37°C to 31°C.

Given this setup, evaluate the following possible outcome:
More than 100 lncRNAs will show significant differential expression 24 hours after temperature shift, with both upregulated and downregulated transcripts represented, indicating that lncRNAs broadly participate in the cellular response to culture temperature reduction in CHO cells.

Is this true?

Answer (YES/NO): YES